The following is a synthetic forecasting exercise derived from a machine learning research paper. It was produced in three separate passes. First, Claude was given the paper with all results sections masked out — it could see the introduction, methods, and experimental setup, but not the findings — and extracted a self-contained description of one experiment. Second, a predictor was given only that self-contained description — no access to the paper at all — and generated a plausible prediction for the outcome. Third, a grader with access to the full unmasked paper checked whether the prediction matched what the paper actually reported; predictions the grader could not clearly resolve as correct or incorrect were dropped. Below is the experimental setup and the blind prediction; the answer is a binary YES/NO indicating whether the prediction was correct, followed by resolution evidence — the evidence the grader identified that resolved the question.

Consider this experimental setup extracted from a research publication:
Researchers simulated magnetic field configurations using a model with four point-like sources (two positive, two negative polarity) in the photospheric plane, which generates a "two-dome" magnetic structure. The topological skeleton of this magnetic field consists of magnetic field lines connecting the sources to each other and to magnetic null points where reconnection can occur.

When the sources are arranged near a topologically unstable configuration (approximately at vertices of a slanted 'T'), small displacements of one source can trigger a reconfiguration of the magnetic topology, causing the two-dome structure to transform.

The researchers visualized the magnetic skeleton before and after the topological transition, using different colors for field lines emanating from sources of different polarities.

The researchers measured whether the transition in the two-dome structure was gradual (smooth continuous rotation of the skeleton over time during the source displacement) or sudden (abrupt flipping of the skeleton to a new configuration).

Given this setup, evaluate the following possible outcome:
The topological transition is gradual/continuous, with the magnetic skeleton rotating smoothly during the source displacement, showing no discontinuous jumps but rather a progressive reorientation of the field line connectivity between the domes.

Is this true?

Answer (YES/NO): NO